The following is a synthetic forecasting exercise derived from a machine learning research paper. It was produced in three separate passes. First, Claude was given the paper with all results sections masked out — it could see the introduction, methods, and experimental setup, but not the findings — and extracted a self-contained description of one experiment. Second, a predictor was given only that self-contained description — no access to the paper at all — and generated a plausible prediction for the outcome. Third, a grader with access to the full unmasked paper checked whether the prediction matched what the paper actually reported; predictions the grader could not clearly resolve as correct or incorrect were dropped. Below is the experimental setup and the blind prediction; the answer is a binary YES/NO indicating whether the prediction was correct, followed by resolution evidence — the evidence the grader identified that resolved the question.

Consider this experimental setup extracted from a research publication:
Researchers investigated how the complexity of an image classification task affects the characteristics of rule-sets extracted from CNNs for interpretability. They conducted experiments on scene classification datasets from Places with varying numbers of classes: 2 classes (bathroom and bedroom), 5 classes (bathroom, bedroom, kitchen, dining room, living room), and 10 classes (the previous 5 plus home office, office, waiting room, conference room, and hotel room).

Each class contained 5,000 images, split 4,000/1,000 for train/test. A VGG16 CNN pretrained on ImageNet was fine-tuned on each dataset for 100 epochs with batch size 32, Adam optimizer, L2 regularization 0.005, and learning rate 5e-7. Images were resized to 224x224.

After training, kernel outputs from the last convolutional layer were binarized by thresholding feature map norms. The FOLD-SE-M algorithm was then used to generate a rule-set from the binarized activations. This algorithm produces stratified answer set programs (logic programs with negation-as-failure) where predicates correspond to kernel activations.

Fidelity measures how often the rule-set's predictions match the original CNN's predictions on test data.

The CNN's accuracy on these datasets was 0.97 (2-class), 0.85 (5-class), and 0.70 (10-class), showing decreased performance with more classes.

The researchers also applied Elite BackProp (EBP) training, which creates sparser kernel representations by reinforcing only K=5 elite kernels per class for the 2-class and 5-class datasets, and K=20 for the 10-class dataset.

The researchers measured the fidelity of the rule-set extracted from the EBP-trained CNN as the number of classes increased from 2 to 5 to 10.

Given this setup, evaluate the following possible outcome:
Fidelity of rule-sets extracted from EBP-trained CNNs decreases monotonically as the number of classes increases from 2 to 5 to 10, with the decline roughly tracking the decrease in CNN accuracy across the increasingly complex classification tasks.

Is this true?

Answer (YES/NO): NO